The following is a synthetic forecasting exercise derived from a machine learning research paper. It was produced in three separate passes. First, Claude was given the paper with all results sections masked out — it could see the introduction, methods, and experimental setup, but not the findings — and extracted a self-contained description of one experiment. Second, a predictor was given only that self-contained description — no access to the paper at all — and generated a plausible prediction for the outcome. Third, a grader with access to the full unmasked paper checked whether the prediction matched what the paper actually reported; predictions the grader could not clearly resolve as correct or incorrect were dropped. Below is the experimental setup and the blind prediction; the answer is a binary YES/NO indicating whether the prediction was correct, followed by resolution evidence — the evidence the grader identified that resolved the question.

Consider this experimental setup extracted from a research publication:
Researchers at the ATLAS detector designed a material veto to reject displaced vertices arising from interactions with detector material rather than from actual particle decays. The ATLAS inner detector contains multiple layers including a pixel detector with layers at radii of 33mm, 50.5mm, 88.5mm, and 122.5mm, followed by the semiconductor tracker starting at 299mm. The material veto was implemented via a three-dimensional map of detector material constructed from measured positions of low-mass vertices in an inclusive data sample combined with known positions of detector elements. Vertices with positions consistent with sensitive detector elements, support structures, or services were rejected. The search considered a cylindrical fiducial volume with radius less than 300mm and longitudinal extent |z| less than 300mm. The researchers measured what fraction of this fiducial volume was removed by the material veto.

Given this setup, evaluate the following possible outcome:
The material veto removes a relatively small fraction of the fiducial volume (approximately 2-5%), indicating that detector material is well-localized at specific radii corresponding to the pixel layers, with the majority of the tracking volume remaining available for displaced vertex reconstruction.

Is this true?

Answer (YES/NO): NO